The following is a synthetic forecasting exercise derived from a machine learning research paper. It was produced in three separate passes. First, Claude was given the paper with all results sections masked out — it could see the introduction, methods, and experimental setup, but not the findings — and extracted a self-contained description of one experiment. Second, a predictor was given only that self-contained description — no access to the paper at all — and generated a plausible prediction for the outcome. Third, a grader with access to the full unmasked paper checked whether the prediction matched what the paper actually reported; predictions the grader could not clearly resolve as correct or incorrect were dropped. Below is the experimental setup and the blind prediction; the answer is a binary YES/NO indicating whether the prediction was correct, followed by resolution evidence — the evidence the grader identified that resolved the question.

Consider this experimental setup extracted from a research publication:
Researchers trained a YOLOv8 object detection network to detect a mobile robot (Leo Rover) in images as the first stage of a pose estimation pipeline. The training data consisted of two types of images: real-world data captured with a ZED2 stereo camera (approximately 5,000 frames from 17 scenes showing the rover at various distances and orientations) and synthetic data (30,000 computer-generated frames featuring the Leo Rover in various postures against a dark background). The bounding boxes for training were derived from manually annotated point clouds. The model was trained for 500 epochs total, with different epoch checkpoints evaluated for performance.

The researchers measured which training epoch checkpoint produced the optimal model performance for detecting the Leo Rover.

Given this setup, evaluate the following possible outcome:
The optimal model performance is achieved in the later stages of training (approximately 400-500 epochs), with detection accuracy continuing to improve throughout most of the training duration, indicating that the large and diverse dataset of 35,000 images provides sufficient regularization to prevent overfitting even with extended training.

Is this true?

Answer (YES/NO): YES